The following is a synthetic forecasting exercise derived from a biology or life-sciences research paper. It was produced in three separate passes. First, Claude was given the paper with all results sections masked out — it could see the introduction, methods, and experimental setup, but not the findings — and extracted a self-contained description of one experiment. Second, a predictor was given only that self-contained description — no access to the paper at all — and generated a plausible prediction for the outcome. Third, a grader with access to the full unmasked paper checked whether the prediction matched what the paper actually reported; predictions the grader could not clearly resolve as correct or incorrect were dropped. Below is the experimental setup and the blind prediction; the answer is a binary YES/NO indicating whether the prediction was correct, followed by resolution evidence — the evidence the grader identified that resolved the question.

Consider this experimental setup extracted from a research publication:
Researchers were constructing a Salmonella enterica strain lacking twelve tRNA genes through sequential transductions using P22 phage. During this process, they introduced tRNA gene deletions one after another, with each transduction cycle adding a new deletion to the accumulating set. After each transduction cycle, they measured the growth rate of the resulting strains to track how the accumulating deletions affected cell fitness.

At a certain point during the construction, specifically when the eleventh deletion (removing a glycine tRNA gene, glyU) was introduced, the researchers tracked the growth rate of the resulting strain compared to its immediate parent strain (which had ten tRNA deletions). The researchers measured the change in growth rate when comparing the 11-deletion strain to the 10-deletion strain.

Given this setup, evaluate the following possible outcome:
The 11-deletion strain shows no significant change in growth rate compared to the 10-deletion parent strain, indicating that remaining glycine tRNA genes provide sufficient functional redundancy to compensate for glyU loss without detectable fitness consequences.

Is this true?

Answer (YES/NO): NO